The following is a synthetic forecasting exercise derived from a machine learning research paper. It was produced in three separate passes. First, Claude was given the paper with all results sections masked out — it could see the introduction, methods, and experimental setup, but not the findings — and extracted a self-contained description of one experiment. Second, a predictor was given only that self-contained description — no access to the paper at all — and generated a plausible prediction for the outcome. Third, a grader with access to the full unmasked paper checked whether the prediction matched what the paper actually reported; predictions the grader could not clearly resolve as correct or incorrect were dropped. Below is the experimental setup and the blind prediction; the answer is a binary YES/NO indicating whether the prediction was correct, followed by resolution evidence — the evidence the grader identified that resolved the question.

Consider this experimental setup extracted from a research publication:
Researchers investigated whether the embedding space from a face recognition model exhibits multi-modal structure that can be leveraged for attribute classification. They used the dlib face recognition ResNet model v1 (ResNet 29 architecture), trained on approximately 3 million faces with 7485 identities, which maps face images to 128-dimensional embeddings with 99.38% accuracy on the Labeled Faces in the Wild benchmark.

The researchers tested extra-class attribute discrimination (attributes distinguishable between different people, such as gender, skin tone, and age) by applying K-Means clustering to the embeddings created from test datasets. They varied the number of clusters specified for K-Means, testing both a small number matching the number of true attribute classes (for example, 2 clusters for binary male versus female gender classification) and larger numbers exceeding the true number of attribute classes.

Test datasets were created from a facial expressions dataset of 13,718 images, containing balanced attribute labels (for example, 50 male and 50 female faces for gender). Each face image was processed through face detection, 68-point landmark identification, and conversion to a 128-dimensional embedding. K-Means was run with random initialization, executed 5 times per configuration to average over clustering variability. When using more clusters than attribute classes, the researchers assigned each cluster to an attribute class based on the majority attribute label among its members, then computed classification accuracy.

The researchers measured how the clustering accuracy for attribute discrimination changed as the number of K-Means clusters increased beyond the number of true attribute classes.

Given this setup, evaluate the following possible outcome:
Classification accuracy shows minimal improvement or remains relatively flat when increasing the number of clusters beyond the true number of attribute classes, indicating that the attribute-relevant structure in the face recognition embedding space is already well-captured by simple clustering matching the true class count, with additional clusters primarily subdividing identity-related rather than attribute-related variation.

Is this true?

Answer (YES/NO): NO